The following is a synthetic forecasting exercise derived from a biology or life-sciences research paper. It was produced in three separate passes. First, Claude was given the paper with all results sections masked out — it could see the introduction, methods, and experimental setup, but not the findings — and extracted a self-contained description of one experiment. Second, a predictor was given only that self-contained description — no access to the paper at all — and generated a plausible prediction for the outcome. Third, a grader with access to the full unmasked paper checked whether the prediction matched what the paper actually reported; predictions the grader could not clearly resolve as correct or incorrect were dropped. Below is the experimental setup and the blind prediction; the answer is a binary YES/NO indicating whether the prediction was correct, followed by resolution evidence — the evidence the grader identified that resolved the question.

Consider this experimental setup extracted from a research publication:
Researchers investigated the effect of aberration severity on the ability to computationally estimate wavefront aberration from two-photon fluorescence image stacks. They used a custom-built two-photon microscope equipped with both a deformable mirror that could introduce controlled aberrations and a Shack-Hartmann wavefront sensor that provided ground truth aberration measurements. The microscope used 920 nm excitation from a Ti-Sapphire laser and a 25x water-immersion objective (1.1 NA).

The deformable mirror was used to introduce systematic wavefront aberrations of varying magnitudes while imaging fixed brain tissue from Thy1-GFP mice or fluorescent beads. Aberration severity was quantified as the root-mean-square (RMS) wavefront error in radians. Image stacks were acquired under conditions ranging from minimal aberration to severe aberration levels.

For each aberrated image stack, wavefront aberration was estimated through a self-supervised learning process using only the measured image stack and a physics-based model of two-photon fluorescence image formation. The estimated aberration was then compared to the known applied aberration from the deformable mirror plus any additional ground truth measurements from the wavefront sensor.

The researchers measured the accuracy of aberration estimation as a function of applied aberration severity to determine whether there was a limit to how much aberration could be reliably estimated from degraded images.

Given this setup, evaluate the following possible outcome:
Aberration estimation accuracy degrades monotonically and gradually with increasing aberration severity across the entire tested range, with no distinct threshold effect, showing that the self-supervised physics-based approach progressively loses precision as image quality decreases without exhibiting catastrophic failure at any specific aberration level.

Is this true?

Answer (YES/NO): NO